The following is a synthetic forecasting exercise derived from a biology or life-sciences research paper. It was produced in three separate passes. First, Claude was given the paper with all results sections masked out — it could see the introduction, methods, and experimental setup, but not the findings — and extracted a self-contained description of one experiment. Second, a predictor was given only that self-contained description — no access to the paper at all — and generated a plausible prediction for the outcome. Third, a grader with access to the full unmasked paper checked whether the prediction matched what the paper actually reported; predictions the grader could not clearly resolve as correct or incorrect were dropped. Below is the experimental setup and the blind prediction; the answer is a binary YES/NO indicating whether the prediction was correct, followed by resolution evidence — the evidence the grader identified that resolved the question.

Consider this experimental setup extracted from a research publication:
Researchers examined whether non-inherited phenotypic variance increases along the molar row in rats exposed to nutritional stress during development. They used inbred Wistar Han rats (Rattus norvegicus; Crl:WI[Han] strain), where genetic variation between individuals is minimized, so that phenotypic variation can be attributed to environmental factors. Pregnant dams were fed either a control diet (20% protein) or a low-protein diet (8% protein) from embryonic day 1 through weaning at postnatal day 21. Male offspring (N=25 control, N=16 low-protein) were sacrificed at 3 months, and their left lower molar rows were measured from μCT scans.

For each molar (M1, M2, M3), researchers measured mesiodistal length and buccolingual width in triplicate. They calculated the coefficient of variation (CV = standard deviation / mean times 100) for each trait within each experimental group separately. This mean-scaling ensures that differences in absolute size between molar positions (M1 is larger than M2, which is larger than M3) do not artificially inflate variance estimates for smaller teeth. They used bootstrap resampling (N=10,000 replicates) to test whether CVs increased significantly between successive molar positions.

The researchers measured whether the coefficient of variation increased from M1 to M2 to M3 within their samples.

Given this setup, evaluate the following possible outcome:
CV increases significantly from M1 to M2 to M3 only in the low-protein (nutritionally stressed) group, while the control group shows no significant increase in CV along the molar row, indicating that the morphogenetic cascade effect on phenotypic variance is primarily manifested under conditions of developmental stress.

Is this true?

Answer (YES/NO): NO